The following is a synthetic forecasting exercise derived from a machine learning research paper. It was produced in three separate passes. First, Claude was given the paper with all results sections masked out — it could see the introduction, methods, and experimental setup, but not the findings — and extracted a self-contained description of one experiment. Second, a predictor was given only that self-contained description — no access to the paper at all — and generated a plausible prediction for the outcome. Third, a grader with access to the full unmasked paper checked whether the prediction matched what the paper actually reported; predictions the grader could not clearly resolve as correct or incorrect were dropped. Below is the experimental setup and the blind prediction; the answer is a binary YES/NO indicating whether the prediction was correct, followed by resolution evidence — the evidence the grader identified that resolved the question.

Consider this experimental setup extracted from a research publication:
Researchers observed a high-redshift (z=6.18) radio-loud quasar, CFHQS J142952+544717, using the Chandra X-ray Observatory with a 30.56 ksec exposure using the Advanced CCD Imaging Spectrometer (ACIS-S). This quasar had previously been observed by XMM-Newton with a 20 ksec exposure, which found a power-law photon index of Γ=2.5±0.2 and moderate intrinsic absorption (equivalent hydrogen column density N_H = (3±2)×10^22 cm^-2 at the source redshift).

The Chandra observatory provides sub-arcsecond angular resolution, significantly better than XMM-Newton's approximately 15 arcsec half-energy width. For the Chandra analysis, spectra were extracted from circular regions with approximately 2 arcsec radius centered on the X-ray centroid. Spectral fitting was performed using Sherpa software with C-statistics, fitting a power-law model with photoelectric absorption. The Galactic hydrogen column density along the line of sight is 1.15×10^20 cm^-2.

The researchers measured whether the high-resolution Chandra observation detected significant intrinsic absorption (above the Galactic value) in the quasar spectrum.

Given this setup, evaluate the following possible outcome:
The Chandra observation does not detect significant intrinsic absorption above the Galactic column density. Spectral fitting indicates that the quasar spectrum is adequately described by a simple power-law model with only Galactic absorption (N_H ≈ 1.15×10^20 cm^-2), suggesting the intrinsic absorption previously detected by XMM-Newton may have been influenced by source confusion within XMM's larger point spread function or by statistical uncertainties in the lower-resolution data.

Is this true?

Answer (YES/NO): YES